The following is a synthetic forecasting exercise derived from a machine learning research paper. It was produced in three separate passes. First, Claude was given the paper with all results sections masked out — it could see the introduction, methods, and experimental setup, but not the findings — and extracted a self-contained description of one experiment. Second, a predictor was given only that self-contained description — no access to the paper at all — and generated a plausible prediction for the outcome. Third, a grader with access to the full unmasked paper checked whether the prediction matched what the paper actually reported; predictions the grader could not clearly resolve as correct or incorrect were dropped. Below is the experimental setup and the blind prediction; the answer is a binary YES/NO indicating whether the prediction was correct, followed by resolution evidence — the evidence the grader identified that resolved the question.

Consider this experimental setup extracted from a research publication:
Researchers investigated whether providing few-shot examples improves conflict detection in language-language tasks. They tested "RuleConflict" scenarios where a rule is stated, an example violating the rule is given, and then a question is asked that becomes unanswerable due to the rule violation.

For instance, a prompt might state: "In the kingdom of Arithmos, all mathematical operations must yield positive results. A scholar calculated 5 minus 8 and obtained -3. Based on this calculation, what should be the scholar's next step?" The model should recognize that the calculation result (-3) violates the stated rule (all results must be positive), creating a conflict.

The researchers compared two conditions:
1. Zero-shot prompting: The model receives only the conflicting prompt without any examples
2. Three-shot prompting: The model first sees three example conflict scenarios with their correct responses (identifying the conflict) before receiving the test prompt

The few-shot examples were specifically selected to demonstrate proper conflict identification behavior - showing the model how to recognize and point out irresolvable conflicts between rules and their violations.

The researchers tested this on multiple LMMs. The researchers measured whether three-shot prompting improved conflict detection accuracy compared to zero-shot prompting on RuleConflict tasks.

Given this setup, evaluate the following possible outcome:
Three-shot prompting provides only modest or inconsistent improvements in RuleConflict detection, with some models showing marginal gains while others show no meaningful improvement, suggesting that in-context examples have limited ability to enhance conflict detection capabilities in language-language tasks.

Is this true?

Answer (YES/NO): NO